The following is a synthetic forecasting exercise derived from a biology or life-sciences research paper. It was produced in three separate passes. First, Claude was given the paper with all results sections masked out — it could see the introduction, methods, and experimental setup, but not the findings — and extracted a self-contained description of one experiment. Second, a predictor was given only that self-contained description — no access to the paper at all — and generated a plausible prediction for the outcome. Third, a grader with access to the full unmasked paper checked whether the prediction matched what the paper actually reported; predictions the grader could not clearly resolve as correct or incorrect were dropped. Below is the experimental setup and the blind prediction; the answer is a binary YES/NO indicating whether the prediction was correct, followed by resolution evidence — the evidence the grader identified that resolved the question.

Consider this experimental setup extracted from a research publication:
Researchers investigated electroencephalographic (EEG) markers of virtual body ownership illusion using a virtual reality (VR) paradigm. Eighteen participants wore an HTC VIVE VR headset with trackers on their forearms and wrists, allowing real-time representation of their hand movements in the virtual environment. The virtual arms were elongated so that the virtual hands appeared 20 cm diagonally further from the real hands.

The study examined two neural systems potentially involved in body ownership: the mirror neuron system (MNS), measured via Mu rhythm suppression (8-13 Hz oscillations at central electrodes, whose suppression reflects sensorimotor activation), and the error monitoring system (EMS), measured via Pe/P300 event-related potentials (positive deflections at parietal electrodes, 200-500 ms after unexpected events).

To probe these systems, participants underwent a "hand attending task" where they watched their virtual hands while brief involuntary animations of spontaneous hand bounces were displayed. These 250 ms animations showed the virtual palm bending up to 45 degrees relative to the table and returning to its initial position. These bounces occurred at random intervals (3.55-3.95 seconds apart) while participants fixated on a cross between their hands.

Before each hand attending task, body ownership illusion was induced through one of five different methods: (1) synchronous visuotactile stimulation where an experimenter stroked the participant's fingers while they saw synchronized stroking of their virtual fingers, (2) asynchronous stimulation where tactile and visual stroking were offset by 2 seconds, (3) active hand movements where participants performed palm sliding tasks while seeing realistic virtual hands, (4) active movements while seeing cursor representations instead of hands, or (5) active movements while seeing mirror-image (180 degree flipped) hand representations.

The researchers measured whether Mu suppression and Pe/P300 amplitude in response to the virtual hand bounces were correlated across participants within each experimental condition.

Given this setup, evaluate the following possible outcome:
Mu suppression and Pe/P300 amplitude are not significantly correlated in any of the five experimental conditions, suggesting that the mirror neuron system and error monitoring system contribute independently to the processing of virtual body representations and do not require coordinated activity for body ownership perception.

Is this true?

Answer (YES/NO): YES